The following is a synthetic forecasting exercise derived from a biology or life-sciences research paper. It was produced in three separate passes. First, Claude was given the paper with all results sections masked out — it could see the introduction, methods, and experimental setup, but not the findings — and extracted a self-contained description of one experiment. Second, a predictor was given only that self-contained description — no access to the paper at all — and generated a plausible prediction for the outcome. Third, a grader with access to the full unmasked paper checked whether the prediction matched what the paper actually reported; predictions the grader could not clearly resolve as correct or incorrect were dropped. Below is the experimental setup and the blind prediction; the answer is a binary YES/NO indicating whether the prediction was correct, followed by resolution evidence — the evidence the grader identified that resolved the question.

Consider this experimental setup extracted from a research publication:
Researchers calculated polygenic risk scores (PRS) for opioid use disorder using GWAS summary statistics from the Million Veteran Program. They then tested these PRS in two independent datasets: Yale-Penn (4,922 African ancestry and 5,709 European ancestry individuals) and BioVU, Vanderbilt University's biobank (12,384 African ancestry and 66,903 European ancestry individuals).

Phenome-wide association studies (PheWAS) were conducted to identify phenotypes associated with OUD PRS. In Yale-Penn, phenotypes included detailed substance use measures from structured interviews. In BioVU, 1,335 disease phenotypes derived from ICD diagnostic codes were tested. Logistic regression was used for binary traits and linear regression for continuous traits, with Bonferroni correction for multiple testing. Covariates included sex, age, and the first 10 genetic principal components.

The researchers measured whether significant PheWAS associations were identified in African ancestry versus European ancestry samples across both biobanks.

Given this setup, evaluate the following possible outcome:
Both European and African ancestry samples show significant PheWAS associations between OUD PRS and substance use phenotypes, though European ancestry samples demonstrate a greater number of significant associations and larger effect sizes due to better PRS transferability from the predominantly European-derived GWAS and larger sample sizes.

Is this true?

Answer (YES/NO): NO